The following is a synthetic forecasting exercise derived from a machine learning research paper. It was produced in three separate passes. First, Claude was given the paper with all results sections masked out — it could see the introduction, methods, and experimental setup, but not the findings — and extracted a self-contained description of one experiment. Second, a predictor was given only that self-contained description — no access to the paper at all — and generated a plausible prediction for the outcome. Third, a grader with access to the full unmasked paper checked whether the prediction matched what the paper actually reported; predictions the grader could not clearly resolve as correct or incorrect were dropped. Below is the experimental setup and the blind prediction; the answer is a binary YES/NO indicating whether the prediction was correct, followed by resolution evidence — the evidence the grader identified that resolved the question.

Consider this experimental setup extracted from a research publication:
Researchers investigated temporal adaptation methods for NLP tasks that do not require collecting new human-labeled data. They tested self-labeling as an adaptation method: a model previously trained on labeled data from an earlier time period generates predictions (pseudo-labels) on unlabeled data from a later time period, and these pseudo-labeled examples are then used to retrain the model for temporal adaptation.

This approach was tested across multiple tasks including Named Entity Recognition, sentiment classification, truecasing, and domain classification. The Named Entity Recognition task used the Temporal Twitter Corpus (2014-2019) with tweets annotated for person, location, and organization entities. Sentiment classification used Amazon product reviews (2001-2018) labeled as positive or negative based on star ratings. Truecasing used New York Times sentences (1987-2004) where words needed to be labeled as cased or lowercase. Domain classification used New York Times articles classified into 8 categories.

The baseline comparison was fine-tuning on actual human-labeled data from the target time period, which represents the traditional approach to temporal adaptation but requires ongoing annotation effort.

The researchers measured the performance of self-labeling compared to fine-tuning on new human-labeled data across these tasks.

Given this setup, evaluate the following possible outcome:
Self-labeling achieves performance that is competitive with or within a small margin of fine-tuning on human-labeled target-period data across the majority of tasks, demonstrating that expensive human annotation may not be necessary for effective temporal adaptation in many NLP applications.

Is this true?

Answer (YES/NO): NO